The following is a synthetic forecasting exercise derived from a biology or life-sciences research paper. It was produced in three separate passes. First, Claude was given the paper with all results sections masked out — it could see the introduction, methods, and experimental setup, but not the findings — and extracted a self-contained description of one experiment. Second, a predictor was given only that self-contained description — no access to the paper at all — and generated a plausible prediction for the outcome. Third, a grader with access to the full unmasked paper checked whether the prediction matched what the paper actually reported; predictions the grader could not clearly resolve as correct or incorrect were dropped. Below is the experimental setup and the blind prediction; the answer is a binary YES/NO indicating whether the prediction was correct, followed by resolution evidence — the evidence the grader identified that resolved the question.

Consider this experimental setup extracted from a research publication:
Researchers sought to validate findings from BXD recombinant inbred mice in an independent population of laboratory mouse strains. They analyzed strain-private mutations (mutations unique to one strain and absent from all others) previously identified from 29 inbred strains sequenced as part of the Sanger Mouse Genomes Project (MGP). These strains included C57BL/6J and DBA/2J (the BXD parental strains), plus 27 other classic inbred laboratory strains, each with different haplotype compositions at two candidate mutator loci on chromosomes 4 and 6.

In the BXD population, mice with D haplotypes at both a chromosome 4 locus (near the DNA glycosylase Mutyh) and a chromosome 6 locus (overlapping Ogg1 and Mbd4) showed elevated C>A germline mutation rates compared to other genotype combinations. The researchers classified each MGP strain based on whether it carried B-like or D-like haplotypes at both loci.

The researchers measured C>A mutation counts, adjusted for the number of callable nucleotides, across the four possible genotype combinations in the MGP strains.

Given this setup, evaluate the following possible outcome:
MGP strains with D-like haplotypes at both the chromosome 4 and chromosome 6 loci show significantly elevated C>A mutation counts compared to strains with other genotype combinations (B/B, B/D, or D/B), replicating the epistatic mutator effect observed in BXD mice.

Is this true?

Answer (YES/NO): NO